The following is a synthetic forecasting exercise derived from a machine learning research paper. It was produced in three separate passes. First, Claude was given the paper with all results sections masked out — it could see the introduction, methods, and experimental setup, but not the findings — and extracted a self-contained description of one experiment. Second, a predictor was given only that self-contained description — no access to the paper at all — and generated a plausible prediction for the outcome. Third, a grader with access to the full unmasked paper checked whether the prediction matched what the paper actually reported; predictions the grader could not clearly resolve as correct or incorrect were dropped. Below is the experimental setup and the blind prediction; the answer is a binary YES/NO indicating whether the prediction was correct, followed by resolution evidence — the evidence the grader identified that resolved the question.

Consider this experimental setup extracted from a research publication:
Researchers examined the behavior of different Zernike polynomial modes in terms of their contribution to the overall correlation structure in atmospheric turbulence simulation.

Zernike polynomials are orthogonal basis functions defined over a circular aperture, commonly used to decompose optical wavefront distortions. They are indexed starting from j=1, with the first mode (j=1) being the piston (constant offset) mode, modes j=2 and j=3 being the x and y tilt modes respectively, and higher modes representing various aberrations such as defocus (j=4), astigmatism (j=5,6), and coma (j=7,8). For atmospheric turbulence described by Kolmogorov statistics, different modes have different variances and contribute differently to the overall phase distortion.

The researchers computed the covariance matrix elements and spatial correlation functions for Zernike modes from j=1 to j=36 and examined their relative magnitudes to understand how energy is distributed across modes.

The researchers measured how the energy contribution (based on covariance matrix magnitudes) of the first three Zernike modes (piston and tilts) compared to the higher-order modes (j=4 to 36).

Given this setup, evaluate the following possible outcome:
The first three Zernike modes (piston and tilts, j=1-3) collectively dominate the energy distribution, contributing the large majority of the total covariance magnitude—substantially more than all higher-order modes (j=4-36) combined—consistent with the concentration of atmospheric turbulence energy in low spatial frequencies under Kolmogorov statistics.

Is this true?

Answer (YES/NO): YES